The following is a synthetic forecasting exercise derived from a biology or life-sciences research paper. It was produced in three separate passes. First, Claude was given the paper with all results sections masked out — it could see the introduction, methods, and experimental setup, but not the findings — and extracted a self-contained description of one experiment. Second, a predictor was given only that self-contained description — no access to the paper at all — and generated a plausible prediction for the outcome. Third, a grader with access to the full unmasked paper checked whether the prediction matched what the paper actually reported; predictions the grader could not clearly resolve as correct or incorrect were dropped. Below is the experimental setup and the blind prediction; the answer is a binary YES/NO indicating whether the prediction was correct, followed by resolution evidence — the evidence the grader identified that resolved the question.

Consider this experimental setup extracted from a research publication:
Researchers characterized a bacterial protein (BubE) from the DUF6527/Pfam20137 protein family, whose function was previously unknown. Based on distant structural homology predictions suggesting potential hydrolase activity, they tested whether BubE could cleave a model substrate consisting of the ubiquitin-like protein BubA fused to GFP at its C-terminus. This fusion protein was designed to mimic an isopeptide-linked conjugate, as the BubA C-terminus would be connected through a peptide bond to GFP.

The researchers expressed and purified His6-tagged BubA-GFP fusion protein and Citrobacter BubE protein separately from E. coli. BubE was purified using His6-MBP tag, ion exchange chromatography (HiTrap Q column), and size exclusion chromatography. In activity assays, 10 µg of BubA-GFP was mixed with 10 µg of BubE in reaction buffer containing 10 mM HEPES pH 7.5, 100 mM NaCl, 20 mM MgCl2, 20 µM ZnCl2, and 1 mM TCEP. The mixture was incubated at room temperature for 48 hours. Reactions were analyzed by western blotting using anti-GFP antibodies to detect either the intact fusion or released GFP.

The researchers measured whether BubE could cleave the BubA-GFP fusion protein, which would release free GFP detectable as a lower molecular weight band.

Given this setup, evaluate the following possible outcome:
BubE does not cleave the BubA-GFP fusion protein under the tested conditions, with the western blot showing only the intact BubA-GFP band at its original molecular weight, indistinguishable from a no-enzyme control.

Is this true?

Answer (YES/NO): NO